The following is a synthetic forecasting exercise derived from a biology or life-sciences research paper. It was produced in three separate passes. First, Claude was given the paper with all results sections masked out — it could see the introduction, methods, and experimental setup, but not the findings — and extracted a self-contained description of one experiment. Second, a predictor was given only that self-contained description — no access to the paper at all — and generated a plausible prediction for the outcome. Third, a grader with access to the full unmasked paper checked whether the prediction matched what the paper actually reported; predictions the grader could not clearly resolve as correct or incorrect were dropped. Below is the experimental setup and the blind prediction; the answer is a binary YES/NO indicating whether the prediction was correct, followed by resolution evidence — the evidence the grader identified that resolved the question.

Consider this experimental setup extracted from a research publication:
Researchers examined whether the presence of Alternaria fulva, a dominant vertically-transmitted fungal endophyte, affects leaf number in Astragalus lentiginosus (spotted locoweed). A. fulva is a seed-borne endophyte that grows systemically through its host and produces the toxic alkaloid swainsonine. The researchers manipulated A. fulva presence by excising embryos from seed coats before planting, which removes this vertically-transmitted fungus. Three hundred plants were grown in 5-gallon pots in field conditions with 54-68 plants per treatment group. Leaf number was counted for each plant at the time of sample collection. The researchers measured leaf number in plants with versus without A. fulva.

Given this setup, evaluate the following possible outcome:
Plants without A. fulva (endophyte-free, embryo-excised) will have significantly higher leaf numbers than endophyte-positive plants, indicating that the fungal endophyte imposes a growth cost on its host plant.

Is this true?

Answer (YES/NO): YES